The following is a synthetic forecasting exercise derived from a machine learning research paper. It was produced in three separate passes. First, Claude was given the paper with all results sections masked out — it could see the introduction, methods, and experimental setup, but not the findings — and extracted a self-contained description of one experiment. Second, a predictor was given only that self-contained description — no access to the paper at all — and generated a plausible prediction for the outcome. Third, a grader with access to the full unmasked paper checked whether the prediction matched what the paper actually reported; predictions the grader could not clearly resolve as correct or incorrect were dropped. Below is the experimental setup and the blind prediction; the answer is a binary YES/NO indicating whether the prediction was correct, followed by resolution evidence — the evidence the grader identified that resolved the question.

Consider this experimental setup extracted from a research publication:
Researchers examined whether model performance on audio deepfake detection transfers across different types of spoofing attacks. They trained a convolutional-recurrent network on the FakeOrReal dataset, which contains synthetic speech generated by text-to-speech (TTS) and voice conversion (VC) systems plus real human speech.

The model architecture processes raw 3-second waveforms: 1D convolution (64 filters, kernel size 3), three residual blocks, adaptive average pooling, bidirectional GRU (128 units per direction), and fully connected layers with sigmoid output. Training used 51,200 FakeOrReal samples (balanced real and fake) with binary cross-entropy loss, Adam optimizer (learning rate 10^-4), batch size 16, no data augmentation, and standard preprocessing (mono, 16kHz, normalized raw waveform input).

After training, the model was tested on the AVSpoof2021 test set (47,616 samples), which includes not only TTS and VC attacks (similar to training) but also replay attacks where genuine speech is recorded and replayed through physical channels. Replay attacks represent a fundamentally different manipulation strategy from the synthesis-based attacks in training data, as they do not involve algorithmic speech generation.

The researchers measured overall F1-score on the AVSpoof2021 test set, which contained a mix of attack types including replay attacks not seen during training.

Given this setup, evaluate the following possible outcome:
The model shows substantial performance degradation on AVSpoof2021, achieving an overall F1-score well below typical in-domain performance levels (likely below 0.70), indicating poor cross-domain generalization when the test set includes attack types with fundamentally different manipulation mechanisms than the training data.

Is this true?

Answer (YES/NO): YES